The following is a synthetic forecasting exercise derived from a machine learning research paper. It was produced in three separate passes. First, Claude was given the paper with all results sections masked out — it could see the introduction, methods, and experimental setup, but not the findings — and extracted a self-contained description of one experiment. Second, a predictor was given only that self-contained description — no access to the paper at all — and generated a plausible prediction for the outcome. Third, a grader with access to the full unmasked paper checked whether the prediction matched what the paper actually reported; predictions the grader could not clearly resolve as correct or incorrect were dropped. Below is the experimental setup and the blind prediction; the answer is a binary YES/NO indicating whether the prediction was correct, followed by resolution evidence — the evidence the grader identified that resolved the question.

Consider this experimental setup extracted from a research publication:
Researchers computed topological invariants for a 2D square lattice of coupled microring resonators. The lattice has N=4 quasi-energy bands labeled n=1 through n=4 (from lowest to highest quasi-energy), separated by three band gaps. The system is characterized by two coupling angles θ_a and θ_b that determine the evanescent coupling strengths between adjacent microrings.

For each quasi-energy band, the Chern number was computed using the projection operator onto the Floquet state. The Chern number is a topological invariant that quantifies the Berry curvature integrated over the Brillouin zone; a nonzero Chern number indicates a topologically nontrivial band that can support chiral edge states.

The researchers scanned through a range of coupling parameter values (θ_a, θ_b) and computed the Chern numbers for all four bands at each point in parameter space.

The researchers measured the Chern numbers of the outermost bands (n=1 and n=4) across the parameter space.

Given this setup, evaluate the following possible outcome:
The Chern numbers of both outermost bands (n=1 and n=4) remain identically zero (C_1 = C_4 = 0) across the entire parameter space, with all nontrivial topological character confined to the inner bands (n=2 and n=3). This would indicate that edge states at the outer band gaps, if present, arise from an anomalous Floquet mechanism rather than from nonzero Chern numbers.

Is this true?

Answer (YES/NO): YES